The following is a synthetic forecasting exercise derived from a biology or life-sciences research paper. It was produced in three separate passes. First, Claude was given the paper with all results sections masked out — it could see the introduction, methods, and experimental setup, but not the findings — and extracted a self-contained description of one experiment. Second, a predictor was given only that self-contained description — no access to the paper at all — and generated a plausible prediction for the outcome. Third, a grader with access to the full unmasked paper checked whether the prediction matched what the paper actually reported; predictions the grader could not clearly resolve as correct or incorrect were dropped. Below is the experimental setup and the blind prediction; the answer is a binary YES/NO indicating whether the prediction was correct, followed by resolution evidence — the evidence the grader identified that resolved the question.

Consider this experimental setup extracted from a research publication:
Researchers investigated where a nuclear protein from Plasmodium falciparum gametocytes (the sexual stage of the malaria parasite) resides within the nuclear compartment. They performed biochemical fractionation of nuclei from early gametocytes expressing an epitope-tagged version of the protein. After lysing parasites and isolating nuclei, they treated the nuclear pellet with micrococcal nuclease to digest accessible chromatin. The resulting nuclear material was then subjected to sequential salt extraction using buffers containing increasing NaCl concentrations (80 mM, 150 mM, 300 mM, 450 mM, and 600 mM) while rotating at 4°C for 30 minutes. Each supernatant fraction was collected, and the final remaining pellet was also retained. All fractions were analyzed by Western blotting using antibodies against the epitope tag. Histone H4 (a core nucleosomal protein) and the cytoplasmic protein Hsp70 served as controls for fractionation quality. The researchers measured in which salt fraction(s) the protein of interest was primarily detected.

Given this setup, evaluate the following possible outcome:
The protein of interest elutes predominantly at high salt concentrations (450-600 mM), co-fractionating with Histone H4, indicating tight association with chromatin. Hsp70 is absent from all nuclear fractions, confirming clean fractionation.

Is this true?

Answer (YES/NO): NO